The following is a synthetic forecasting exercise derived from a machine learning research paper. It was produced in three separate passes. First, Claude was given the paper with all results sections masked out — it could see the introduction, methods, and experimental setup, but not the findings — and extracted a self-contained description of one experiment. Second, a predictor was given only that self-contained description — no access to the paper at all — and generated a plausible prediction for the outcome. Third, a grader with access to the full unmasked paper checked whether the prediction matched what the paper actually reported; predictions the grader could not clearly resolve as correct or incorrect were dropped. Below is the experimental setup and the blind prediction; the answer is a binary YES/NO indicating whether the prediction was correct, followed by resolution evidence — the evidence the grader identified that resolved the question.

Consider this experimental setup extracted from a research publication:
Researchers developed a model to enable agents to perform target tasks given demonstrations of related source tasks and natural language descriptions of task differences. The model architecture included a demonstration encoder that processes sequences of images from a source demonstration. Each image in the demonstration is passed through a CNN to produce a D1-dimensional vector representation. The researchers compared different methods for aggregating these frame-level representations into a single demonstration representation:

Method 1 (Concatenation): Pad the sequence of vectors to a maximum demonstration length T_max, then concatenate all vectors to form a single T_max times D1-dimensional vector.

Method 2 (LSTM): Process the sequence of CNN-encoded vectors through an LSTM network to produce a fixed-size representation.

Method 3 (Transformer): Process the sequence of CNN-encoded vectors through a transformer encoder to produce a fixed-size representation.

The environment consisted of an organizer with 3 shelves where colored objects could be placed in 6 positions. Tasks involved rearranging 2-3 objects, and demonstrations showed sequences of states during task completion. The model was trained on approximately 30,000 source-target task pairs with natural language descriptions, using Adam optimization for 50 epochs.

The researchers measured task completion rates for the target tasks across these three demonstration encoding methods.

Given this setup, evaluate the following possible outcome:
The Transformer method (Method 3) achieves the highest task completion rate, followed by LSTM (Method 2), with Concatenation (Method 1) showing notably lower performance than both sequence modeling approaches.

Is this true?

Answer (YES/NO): NO